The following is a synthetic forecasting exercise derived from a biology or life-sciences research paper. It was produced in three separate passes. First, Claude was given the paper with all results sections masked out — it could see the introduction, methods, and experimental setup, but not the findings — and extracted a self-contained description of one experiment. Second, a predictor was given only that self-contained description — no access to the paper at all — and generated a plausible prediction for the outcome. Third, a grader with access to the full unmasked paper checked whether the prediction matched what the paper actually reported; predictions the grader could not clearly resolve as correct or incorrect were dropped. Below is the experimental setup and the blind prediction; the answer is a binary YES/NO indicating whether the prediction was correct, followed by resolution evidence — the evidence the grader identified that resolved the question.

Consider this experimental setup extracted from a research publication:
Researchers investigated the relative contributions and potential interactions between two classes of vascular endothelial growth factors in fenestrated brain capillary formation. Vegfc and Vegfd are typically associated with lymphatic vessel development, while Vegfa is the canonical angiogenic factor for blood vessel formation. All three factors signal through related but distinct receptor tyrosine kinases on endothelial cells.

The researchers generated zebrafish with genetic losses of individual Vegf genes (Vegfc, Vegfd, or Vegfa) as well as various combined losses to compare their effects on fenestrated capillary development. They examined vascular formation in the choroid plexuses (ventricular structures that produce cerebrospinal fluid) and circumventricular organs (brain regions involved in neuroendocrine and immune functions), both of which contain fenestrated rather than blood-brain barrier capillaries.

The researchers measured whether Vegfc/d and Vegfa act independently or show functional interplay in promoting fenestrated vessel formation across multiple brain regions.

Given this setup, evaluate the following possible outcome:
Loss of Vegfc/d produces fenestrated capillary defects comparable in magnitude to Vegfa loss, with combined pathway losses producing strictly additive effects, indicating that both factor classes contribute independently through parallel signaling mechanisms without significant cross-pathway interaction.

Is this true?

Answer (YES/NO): NO